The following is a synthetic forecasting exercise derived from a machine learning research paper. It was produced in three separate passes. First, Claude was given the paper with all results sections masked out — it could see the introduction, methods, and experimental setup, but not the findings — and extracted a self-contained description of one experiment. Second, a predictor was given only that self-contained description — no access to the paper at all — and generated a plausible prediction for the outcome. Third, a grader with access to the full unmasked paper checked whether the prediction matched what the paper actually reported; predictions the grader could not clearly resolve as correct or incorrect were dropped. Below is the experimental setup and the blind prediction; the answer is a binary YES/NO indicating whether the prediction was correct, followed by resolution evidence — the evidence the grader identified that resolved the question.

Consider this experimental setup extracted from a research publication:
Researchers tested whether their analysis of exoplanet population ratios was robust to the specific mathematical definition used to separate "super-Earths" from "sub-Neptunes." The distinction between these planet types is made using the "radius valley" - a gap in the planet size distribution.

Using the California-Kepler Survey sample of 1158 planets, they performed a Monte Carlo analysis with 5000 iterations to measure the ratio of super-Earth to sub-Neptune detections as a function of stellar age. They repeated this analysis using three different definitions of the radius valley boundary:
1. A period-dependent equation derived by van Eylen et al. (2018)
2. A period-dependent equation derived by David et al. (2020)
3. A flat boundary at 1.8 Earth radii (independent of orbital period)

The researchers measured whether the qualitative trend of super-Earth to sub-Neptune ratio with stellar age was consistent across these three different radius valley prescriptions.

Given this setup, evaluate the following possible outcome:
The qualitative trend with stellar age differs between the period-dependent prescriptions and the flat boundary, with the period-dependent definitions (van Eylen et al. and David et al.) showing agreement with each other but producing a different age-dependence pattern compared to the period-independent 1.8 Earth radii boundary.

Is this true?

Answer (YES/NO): NO